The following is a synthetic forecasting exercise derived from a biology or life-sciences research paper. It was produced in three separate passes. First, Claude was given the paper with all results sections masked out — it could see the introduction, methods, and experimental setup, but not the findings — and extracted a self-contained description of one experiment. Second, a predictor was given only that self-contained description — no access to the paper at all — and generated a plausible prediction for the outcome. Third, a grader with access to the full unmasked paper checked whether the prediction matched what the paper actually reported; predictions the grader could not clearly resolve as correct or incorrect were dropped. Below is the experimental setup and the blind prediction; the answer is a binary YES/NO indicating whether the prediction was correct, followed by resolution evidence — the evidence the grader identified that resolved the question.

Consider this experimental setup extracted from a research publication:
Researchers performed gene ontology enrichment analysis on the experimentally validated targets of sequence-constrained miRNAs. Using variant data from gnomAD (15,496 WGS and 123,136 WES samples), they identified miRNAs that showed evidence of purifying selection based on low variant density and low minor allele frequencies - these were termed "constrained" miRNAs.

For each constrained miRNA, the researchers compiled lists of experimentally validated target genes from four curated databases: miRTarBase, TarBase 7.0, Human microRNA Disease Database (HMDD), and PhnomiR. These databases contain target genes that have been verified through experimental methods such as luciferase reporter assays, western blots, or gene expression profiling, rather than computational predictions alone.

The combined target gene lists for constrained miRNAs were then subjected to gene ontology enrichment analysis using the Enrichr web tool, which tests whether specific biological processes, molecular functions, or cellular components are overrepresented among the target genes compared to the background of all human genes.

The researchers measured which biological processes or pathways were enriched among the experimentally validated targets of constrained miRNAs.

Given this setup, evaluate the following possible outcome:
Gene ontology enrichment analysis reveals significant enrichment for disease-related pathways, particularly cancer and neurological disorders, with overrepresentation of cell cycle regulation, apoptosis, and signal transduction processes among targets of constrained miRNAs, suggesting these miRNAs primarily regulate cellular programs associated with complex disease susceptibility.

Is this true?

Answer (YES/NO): NO